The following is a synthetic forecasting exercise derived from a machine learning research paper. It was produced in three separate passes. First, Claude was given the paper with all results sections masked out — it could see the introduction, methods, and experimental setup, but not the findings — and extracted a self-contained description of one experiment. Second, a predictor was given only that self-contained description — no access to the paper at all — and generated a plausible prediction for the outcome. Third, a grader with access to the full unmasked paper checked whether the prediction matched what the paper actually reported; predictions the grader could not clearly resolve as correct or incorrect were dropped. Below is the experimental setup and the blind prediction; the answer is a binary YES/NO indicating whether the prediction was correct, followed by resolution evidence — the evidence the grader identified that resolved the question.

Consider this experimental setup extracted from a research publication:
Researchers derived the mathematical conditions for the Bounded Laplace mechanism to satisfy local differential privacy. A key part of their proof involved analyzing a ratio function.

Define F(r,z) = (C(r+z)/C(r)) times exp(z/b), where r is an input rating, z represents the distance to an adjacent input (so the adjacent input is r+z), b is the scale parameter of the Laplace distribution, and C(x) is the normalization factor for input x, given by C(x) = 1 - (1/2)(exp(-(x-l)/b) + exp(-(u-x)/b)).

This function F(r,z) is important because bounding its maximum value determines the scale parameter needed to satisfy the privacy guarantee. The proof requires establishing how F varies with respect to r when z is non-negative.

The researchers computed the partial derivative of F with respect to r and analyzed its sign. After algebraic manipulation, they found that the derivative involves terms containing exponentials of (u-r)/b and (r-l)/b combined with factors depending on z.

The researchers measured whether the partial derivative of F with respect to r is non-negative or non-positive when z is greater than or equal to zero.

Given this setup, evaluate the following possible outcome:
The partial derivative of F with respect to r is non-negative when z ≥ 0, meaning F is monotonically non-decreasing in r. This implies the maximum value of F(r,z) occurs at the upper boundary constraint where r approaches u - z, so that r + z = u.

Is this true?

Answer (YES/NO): NO